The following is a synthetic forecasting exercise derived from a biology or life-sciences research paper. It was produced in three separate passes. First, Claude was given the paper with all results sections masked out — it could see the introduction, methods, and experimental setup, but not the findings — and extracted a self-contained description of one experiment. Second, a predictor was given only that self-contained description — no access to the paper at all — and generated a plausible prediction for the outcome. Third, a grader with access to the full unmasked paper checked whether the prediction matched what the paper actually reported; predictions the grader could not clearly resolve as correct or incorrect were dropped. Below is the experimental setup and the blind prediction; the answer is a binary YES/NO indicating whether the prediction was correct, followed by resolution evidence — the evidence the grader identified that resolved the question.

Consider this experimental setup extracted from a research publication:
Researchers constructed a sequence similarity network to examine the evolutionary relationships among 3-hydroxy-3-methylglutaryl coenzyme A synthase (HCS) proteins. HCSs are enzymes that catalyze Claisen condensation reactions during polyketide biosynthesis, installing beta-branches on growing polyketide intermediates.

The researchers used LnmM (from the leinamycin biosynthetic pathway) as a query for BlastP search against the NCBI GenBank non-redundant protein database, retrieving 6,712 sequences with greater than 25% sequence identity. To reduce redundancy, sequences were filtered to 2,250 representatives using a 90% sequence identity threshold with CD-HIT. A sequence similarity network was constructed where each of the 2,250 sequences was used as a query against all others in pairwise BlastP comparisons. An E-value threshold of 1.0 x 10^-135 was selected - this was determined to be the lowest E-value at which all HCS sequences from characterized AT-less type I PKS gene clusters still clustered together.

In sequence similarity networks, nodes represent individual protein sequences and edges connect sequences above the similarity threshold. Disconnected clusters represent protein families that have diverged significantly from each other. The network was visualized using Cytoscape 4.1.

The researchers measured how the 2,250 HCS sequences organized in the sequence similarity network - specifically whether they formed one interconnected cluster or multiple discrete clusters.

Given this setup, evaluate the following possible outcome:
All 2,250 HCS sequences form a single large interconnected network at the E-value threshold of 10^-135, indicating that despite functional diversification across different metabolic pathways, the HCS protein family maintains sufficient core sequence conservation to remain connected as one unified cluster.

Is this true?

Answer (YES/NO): NO